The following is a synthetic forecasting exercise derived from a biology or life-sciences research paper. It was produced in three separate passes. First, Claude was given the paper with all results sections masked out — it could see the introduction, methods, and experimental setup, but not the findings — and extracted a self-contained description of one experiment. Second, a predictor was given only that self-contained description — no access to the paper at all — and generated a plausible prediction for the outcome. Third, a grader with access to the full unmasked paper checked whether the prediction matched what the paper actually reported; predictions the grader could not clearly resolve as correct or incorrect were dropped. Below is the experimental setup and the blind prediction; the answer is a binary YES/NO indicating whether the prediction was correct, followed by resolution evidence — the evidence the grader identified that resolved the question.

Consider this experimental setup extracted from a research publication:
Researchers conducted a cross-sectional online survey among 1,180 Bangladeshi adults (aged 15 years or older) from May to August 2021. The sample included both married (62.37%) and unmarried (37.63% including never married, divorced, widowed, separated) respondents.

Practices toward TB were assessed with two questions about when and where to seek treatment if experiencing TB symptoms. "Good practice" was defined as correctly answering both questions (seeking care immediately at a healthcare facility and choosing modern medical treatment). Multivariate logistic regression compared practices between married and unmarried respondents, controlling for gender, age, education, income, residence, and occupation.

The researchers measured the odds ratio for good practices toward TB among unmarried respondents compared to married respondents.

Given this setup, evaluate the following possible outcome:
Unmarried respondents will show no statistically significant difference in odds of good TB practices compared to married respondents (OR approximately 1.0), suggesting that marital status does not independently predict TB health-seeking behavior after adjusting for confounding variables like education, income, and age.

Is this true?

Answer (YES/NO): NO